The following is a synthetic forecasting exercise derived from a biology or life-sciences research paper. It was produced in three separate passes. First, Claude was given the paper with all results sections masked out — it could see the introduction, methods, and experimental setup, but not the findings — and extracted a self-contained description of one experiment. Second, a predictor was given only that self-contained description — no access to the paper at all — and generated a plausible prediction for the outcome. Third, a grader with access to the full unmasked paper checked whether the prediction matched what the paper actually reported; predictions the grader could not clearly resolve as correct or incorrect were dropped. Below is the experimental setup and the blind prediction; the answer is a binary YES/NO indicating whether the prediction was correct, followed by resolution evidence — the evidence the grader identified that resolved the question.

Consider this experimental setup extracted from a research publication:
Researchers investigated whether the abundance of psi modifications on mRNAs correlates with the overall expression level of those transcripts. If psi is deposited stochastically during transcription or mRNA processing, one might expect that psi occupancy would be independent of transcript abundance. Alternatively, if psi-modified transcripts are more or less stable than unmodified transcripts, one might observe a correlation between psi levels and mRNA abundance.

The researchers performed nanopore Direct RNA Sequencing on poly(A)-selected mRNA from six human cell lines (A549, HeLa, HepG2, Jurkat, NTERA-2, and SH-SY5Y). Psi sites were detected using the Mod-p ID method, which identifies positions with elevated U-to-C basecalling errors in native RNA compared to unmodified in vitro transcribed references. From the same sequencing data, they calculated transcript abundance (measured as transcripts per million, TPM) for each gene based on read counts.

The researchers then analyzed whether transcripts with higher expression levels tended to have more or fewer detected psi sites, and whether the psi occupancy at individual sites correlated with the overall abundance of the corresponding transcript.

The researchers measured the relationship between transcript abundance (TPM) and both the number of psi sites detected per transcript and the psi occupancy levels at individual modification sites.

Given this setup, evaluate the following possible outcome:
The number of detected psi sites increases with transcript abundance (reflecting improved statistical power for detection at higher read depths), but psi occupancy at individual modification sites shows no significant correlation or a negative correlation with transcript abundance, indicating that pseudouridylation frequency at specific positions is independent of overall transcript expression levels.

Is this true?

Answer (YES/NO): NO